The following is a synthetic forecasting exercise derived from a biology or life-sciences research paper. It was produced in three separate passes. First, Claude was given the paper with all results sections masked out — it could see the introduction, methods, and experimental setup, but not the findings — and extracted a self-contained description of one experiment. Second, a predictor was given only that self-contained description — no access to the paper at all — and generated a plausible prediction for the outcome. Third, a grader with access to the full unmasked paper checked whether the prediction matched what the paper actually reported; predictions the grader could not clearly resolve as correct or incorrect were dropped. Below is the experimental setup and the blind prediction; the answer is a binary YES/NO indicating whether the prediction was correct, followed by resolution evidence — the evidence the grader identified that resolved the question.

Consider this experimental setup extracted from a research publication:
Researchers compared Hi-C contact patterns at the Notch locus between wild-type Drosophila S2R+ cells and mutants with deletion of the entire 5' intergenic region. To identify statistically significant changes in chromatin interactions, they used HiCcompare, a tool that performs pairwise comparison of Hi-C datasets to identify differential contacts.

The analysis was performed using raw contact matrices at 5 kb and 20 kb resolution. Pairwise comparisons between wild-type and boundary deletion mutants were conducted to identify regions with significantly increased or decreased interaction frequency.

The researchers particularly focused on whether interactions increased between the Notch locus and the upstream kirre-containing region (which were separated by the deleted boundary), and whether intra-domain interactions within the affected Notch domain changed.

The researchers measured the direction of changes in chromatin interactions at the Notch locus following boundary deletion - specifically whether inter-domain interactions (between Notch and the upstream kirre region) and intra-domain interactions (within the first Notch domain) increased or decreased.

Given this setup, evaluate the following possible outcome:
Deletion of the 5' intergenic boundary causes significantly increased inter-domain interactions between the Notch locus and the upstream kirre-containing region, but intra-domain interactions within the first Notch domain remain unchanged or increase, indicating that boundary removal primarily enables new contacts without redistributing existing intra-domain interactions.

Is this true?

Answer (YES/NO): NO